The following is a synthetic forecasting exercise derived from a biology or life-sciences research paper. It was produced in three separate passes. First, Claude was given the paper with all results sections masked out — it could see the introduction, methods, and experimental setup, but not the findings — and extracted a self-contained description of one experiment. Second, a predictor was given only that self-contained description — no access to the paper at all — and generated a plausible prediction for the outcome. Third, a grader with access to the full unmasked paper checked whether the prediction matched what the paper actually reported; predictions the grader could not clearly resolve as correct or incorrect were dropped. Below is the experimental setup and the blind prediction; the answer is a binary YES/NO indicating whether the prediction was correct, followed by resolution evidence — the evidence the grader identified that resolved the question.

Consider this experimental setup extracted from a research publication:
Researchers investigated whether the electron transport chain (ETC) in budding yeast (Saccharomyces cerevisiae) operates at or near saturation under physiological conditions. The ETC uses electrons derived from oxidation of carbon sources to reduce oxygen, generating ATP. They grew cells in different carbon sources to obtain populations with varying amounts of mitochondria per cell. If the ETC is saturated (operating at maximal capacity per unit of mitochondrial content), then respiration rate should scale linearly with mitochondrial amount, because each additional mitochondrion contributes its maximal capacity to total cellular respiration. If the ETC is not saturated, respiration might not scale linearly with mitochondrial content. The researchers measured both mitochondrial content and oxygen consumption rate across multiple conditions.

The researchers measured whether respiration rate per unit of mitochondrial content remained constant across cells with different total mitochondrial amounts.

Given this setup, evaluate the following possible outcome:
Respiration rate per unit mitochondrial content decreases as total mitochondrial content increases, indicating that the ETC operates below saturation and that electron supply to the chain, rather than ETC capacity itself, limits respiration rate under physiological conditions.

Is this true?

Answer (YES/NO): NO